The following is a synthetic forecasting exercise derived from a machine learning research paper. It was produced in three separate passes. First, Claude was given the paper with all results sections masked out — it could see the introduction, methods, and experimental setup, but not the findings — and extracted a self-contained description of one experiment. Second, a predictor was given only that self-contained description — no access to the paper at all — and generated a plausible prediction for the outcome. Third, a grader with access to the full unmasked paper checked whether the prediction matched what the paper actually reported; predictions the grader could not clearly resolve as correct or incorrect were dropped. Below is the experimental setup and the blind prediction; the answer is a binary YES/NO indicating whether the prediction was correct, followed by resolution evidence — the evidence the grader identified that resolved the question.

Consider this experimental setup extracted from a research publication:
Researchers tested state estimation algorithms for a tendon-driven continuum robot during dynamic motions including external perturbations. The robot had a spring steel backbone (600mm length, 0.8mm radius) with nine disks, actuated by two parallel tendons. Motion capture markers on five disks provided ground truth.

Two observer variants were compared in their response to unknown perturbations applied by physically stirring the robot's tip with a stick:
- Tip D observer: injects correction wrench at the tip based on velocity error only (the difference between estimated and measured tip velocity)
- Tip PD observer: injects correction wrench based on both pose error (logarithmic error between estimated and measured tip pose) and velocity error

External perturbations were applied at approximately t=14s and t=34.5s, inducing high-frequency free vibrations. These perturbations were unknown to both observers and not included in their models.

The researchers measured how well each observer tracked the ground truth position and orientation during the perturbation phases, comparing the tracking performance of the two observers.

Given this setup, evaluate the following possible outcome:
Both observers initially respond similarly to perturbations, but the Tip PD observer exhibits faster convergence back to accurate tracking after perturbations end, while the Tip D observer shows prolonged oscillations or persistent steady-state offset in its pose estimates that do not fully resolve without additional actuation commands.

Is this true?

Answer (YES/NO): NO